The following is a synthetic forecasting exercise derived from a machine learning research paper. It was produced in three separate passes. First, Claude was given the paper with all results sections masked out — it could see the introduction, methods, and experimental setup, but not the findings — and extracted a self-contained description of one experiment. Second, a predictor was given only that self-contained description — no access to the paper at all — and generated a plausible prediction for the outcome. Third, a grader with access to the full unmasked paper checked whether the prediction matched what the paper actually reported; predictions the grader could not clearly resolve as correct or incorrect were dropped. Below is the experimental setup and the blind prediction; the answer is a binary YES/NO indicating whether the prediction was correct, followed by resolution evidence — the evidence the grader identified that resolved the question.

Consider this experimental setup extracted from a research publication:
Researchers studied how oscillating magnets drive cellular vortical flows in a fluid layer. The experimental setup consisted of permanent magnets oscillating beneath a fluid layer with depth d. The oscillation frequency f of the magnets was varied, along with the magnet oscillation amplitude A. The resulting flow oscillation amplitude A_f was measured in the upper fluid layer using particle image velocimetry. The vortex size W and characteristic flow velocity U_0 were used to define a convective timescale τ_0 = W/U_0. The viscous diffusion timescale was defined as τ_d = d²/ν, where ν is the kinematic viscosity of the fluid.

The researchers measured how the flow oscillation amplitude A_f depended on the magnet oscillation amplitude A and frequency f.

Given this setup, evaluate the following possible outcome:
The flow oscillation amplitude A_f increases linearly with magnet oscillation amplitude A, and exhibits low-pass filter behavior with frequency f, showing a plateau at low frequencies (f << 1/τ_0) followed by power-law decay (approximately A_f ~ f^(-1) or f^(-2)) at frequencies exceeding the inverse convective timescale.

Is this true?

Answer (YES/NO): NO